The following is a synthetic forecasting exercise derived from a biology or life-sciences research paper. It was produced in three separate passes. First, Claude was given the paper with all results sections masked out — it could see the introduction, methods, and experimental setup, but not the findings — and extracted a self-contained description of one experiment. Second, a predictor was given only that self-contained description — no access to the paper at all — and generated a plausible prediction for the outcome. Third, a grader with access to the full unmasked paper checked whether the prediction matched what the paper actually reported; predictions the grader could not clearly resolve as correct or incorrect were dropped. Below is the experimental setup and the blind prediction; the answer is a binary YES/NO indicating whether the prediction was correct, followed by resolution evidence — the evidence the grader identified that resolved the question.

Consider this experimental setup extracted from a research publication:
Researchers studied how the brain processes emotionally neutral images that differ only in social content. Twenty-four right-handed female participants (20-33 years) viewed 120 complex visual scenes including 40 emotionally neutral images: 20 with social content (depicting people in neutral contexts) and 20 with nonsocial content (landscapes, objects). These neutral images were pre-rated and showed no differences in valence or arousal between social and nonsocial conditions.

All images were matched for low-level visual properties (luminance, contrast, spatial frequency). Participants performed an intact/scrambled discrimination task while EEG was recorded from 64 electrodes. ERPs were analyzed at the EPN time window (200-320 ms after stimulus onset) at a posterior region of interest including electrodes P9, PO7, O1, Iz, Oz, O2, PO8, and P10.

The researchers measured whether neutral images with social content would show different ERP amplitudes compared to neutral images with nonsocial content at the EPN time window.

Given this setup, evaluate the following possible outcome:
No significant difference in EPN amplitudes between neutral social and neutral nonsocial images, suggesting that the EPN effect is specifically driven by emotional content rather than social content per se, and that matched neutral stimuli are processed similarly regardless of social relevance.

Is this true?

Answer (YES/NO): NO